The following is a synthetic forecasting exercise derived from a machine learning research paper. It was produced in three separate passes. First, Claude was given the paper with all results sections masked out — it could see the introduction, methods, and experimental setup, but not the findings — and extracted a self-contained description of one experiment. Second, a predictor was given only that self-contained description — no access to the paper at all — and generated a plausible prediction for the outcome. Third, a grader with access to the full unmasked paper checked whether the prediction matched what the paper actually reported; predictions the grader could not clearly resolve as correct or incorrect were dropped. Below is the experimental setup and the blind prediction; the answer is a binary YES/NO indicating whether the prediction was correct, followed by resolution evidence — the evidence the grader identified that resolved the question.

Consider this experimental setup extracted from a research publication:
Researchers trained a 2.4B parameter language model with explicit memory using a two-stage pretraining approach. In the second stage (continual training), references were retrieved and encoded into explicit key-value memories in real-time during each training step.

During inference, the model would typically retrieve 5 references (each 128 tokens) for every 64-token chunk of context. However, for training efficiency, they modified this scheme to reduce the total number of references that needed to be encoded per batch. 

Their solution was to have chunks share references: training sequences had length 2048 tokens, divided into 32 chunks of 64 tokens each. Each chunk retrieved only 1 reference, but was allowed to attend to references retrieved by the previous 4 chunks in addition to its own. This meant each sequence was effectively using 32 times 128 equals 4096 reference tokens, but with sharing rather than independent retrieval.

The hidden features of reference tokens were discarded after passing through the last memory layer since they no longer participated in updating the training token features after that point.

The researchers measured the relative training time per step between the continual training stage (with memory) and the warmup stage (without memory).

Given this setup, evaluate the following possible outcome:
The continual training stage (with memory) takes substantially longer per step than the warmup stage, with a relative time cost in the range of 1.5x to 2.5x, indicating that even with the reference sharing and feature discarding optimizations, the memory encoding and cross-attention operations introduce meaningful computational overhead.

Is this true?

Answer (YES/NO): YES